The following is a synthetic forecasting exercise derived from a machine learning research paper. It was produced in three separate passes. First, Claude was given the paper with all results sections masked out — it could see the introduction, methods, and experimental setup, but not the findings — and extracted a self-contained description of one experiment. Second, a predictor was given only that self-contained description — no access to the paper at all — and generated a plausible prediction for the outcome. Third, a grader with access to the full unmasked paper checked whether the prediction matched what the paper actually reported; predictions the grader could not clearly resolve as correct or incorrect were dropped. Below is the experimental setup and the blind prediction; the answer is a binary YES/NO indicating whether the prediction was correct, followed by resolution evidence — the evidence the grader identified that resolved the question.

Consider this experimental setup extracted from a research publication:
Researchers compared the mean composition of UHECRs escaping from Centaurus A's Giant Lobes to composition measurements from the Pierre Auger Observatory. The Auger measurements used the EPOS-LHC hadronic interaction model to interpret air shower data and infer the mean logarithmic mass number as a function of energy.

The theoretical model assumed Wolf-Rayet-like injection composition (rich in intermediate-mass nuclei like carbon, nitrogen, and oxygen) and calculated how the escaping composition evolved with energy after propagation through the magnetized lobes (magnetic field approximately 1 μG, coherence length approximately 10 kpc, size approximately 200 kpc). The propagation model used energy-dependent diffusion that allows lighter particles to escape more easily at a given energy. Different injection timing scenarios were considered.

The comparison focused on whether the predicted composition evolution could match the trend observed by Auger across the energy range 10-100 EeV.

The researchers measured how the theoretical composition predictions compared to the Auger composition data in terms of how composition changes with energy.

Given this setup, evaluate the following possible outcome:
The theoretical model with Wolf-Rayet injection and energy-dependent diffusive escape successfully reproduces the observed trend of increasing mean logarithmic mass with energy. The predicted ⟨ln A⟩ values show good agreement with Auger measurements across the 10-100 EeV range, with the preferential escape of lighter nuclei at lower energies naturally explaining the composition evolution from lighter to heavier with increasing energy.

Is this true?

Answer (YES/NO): NO